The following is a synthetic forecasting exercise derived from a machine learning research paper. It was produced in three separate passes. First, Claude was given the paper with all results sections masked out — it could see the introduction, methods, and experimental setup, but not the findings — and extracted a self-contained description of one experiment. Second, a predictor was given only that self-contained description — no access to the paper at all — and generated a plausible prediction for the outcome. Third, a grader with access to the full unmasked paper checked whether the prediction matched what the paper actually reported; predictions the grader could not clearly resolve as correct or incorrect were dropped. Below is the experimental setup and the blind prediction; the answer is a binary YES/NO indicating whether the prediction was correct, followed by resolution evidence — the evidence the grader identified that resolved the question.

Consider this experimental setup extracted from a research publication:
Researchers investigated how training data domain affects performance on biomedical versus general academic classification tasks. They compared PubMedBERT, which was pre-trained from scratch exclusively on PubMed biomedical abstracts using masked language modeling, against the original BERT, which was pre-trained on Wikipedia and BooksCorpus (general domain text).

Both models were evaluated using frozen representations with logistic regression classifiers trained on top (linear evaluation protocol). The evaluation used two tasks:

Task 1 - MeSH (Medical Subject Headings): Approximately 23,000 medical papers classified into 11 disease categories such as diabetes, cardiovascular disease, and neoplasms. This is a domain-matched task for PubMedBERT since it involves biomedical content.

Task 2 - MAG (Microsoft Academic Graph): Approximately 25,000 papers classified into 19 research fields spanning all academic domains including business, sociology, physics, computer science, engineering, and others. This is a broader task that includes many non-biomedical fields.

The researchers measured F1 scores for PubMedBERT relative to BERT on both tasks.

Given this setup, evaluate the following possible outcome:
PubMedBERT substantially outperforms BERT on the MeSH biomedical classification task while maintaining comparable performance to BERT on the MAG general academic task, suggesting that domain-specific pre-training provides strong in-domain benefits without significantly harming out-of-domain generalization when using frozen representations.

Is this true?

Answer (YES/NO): YES